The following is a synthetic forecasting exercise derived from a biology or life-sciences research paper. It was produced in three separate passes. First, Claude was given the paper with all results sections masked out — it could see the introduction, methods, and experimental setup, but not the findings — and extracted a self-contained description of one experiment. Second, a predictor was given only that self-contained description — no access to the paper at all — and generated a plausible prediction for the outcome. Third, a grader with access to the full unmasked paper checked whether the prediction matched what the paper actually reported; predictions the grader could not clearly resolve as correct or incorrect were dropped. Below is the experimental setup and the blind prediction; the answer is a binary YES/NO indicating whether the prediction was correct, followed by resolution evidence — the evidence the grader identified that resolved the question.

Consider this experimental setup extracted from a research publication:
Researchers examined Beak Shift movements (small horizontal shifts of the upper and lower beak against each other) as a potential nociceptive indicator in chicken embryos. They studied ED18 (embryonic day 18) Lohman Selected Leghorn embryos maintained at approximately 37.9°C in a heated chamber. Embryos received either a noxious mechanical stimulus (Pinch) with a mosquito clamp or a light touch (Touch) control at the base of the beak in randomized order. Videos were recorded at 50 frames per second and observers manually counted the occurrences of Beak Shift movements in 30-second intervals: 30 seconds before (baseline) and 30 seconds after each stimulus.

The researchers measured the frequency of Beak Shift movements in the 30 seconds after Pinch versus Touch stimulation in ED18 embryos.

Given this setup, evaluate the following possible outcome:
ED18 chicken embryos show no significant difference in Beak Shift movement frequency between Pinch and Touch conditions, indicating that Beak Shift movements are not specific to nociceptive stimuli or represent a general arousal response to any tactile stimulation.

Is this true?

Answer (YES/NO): YES